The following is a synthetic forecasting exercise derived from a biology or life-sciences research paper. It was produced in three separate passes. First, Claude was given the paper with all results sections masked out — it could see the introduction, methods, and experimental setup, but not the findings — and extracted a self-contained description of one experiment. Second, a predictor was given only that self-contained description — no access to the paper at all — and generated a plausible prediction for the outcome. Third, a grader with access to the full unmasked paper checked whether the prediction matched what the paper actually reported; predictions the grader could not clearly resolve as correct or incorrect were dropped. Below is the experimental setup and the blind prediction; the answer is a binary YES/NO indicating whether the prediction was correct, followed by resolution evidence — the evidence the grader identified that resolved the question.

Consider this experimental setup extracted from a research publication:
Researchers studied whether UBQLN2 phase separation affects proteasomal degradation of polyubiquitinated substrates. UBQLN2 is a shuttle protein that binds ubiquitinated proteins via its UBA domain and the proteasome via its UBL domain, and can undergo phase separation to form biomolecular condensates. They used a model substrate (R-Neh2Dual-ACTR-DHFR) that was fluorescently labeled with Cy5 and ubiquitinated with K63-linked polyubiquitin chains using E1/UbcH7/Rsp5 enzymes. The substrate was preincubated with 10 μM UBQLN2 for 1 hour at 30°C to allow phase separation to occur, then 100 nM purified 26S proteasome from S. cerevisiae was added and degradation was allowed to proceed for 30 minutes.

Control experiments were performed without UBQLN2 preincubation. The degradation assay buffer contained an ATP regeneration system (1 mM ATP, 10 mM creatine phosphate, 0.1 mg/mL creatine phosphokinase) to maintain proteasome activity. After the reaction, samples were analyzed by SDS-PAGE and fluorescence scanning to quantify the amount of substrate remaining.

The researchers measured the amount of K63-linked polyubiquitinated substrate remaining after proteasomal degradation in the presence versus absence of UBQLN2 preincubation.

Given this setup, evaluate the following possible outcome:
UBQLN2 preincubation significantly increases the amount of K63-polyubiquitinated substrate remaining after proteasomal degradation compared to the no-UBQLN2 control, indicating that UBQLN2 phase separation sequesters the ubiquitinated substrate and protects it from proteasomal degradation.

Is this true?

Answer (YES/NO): YES